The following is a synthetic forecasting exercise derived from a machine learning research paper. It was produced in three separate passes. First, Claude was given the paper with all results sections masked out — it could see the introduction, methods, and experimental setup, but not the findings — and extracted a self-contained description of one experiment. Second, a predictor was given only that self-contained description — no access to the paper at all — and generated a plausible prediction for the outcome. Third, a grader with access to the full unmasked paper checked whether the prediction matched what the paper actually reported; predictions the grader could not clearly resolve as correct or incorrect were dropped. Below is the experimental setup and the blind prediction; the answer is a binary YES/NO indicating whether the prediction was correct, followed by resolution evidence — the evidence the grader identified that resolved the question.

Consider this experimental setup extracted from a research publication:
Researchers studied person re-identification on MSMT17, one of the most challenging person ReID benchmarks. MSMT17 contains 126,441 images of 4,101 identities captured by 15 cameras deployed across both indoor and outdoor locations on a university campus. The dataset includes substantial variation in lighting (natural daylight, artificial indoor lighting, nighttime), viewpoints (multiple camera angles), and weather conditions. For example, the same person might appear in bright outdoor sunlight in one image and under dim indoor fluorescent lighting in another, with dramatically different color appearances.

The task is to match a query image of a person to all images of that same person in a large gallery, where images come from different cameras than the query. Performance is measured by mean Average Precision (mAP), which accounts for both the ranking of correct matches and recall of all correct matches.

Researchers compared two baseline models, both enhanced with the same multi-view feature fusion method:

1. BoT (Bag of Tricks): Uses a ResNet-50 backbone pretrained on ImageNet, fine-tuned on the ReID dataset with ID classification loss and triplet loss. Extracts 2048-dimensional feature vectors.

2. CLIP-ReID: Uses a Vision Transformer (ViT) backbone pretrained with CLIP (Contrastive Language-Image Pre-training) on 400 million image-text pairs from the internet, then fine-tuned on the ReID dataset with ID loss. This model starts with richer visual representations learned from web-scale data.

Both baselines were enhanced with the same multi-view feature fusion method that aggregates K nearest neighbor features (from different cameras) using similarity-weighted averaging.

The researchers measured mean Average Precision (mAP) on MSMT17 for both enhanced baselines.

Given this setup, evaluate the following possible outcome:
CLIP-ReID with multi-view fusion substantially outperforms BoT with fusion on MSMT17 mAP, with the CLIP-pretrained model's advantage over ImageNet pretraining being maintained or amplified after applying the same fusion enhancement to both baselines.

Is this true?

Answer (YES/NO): NO